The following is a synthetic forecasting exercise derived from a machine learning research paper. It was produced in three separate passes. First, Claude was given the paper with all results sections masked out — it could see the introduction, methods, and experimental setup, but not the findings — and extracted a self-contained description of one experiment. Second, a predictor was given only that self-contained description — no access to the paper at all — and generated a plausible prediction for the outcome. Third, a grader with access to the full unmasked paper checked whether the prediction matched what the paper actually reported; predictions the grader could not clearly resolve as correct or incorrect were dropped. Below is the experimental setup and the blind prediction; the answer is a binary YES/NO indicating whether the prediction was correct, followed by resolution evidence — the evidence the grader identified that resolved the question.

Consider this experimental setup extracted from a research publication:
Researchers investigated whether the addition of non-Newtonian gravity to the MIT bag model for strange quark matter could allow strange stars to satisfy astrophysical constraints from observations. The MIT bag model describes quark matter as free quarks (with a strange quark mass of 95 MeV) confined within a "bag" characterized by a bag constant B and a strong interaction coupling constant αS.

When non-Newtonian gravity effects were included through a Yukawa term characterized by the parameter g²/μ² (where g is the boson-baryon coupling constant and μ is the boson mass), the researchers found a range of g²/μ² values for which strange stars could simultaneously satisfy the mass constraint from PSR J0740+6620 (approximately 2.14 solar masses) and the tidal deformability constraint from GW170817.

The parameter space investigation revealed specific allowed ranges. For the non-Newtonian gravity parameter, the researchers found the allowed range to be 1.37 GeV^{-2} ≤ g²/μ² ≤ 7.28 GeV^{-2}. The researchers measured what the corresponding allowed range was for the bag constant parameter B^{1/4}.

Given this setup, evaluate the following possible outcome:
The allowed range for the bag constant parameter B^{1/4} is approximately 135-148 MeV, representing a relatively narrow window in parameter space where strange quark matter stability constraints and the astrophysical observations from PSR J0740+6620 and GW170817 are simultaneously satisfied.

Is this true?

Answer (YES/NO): NO